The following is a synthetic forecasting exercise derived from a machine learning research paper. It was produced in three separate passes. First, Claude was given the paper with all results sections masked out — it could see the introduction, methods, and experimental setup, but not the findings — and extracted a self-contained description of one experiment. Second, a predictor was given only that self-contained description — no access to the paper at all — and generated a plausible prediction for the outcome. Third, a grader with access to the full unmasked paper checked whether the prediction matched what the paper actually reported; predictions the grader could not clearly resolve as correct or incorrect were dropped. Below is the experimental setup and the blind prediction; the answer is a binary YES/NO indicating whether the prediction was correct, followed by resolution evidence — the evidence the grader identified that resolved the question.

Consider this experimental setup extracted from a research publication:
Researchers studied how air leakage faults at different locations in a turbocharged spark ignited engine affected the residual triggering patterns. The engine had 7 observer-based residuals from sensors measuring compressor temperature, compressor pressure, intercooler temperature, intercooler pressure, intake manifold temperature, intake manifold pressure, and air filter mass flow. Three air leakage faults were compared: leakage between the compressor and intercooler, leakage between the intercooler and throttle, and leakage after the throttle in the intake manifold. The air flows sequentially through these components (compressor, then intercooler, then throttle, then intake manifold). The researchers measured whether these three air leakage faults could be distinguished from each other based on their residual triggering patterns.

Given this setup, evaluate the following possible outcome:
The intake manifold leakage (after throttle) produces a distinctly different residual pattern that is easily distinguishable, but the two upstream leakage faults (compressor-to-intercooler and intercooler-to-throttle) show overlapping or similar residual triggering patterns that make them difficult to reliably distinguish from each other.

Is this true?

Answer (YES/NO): NO